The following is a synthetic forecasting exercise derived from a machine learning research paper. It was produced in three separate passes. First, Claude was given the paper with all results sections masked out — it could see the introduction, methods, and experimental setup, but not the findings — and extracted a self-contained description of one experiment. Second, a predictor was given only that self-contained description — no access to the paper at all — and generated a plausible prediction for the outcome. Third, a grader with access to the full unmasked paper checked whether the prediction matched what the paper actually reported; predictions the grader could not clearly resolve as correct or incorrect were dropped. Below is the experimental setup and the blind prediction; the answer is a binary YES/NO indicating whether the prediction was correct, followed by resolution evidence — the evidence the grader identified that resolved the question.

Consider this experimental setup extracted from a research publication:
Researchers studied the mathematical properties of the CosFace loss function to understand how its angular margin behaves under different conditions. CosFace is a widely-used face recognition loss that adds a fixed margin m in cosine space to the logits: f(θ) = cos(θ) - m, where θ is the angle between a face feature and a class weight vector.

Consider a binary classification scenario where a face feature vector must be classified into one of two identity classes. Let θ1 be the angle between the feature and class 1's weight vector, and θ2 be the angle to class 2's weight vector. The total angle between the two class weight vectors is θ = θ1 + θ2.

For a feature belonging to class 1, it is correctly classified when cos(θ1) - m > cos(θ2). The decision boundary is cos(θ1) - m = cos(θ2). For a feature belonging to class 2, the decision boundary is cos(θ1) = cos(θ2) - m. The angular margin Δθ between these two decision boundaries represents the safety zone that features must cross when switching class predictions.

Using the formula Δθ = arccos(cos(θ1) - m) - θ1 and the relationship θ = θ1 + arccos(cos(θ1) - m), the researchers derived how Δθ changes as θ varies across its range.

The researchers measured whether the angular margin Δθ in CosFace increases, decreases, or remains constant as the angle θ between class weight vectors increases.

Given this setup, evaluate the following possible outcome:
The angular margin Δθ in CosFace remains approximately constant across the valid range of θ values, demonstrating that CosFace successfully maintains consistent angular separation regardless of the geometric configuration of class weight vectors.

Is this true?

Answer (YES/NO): NO